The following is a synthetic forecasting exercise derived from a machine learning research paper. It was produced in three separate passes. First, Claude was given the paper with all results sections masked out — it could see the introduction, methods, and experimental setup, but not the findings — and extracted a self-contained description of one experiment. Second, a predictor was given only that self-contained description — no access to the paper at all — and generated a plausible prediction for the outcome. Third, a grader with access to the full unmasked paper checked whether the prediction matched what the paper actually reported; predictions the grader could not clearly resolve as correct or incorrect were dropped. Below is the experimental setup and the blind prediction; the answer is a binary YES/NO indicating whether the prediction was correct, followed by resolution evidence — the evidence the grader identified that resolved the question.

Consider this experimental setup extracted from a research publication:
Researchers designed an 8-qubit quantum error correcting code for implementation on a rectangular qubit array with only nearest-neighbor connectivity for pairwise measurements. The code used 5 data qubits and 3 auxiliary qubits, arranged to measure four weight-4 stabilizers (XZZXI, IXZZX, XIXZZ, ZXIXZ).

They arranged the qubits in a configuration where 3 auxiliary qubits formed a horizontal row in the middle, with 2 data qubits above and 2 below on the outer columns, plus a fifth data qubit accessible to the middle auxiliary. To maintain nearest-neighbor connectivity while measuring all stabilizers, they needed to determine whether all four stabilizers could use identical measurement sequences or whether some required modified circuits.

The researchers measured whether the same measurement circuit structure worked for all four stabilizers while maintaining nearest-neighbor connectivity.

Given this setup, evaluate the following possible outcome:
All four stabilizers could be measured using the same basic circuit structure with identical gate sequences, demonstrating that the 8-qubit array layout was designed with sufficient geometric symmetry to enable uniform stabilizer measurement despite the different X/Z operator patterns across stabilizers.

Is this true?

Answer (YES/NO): NO